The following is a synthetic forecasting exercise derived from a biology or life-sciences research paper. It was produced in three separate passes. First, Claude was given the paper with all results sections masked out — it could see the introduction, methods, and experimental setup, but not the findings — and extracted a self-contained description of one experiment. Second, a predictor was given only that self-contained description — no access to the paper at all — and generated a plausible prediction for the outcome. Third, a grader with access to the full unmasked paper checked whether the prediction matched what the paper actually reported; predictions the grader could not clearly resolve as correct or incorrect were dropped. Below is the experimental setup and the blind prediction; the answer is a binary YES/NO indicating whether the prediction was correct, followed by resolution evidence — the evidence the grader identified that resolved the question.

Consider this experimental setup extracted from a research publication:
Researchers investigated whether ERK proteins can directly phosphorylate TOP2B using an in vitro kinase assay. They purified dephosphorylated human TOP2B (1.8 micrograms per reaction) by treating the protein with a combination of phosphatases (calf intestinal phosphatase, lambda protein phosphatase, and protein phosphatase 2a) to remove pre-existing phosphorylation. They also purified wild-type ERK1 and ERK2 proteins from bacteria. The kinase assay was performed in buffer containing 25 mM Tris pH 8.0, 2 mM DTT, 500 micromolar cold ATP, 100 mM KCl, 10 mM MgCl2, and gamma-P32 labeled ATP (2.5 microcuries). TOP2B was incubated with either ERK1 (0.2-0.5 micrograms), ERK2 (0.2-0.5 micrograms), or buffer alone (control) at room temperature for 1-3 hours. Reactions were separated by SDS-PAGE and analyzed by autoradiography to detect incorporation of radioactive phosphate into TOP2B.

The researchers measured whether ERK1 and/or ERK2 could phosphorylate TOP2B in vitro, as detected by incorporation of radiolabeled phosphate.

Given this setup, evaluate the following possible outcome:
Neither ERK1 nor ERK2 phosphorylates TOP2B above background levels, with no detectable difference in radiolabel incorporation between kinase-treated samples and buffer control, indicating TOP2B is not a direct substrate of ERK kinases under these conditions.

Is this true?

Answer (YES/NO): NO